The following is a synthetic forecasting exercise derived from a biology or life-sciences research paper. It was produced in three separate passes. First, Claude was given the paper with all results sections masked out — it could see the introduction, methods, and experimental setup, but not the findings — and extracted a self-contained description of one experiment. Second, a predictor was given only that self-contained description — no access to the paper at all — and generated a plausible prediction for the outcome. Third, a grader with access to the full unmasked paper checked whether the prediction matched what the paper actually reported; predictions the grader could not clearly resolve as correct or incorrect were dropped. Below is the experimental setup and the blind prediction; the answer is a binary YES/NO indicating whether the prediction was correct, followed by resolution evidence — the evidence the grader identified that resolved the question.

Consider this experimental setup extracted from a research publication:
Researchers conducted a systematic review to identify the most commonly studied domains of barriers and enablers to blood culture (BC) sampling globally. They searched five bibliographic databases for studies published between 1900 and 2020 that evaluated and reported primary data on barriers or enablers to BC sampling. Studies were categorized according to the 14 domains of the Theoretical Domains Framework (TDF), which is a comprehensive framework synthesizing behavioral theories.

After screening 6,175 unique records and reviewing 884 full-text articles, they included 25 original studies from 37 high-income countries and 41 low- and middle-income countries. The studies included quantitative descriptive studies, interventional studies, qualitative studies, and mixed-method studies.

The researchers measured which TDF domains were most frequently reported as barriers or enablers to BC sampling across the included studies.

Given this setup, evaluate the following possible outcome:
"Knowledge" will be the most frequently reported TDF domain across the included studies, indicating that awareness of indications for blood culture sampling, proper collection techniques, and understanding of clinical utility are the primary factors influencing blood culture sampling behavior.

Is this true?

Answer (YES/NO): YES